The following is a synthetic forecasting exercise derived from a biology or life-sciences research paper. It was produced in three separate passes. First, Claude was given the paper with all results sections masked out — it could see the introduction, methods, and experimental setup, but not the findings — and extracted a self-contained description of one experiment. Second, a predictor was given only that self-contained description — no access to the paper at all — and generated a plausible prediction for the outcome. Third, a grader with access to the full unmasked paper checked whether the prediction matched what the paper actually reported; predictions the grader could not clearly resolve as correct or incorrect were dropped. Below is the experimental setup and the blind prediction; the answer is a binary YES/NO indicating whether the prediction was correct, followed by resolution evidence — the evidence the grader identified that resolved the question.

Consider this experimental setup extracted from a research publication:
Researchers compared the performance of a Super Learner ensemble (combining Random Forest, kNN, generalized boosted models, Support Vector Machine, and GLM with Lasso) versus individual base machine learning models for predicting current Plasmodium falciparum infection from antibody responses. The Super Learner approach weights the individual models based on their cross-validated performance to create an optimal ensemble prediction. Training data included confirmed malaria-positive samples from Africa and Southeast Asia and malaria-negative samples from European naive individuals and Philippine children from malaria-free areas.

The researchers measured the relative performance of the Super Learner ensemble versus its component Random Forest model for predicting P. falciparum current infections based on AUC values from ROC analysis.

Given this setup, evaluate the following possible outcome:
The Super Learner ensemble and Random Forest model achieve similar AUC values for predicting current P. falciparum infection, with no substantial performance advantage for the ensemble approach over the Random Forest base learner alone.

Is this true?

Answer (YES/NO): YES